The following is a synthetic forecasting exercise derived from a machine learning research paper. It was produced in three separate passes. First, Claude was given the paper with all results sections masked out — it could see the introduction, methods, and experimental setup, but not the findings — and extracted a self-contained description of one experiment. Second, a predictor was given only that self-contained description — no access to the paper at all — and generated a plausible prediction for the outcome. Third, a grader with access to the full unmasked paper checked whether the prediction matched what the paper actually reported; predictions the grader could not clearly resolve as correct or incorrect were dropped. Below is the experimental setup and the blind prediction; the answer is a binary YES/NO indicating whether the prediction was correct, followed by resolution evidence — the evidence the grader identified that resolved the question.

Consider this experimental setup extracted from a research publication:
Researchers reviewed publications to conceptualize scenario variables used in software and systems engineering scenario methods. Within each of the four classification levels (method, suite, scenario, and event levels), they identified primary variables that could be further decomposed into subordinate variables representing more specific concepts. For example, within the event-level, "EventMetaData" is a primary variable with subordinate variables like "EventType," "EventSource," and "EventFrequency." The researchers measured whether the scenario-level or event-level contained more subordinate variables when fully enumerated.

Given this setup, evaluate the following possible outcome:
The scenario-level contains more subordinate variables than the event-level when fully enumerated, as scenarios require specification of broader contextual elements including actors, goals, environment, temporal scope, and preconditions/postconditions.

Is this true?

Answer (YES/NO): YES